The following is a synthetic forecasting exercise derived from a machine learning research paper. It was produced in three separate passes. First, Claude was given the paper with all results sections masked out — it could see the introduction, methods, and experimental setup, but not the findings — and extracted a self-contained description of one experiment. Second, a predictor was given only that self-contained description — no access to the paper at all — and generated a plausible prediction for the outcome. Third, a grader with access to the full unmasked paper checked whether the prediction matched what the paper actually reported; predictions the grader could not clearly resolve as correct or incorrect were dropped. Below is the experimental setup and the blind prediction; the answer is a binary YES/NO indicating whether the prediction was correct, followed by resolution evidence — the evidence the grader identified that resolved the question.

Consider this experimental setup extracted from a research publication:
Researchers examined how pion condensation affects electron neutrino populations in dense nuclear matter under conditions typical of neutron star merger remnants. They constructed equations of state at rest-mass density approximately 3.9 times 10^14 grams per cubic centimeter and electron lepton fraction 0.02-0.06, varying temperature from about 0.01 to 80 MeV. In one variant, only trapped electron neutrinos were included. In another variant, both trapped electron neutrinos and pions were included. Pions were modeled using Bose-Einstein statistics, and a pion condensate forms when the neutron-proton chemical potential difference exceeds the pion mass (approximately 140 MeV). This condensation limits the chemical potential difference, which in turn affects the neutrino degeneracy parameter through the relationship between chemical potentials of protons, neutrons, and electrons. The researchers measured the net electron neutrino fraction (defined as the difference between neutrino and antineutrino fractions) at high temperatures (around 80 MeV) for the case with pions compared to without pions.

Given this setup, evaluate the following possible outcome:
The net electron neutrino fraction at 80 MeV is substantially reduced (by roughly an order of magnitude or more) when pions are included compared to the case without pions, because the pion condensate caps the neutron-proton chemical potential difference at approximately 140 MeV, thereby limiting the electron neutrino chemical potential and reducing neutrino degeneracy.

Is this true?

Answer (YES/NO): YES